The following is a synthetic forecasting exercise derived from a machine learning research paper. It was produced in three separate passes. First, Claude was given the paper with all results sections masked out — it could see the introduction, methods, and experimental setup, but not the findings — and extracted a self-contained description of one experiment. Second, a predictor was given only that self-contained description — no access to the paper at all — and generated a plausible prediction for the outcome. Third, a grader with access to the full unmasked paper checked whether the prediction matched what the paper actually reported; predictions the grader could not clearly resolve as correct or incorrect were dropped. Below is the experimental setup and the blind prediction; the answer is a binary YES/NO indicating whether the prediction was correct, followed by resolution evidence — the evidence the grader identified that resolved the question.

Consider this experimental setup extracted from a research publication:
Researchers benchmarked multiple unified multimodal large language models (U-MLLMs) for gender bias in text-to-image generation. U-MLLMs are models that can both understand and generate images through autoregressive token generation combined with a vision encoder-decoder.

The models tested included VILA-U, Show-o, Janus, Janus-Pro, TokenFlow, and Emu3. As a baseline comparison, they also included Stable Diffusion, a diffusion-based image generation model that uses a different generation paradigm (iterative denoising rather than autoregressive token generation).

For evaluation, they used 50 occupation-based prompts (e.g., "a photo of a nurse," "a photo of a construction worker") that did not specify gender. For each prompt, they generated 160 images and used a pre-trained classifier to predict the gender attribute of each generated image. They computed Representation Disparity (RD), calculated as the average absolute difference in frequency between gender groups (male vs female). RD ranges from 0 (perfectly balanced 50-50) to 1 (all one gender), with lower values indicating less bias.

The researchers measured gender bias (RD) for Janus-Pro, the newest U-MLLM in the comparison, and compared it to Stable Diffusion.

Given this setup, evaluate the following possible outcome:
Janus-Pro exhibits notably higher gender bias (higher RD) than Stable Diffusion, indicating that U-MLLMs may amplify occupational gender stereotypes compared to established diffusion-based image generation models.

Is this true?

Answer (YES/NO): YES